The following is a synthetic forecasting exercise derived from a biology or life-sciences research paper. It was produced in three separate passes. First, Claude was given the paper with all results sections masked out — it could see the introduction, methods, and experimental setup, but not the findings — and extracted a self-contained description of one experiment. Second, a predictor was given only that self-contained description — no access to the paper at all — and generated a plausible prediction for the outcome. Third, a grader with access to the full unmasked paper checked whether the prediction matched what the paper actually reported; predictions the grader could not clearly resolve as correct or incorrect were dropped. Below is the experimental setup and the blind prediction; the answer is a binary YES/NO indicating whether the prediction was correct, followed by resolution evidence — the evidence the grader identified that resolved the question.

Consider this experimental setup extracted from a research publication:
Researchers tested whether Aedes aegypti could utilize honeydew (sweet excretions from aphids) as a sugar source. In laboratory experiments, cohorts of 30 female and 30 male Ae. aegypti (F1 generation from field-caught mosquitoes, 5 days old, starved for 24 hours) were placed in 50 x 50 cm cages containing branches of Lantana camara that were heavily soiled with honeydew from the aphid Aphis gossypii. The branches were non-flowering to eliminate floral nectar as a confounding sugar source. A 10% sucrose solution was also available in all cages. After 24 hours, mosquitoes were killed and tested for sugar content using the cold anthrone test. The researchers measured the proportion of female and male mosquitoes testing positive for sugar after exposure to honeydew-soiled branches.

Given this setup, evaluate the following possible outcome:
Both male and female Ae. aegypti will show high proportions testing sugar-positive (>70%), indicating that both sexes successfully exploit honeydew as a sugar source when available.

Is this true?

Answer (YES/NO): NO